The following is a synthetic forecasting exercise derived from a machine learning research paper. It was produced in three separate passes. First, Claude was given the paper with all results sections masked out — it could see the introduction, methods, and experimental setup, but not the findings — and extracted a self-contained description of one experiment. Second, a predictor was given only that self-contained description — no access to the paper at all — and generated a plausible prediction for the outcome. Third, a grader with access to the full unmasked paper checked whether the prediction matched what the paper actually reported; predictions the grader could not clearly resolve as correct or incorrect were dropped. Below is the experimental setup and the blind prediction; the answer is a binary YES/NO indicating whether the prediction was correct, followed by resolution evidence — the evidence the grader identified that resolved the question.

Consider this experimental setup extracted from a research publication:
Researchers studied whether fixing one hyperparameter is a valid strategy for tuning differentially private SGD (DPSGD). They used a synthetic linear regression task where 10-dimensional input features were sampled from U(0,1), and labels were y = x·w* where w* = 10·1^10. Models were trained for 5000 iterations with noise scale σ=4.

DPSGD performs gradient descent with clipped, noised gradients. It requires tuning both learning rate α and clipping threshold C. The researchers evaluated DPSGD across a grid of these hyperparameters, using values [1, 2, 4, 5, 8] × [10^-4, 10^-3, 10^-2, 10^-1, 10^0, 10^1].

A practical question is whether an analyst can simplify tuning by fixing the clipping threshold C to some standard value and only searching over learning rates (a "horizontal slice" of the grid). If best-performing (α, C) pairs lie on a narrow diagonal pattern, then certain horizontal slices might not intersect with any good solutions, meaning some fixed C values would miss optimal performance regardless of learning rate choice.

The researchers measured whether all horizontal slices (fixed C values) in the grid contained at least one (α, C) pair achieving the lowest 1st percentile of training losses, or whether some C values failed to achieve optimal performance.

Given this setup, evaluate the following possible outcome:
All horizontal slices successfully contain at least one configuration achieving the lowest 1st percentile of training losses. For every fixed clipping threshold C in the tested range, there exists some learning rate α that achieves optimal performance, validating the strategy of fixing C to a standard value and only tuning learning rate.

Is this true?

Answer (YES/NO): NO